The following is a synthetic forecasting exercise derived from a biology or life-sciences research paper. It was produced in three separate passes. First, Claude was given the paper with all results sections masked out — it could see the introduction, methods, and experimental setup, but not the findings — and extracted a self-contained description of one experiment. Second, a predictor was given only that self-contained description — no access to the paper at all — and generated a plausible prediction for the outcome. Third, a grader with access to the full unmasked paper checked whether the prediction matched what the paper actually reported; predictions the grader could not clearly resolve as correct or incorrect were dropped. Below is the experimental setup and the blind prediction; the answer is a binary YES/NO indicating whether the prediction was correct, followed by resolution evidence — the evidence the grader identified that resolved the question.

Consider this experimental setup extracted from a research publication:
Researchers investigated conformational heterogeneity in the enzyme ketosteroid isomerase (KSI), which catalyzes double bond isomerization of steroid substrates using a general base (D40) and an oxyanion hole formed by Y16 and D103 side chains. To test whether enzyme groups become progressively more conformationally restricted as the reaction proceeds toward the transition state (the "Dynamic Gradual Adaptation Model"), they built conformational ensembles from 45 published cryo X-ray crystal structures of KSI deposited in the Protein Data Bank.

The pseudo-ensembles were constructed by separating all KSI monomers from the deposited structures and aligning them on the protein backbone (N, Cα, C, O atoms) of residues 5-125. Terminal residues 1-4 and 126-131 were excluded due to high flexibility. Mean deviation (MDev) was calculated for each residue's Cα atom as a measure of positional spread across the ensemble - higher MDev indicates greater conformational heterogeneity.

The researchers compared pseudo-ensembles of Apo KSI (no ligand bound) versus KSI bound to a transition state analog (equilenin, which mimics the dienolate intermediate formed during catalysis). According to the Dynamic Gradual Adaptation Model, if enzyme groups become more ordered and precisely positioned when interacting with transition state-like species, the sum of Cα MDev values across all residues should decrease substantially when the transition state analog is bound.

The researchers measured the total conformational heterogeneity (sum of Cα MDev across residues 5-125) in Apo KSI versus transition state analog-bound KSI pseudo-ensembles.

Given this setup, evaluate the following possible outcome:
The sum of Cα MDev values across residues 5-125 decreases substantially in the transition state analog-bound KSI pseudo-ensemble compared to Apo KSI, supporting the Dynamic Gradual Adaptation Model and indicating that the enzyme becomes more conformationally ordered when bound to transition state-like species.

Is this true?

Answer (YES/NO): NO